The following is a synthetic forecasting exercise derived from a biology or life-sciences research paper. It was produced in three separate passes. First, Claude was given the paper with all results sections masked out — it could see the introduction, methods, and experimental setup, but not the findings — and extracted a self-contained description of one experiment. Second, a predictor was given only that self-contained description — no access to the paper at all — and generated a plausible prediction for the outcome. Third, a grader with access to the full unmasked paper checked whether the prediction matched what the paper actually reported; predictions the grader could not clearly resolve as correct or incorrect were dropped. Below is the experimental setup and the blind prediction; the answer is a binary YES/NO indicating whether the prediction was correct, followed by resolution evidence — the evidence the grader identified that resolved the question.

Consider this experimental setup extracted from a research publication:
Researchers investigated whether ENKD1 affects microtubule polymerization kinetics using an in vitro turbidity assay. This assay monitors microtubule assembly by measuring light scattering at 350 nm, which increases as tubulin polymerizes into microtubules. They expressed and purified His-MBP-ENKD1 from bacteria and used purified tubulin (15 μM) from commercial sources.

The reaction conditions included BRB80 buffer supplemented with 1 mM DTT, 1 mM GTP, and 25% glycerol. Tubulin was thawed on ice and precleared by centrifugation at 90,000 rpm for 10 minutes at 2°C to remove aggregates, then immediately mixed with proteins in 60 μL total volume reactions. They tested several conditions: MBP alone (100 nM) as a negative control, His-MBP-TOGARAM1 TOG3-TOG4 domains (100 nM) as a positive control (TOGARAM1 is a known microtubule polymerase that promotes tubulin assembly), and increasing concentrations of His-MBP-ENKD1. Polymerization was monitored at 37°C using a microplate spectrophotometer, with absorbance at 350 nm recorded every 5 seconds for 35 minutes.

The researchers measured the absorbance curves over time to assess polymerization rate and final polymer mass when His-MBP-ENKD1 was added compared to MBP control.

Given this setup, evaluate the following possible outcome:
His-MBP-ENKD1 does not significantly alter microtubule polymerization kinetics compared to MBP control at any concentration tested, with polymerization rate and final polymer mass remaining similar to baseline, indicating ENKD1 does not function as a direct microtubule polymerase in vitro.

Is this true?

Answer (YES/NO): NO